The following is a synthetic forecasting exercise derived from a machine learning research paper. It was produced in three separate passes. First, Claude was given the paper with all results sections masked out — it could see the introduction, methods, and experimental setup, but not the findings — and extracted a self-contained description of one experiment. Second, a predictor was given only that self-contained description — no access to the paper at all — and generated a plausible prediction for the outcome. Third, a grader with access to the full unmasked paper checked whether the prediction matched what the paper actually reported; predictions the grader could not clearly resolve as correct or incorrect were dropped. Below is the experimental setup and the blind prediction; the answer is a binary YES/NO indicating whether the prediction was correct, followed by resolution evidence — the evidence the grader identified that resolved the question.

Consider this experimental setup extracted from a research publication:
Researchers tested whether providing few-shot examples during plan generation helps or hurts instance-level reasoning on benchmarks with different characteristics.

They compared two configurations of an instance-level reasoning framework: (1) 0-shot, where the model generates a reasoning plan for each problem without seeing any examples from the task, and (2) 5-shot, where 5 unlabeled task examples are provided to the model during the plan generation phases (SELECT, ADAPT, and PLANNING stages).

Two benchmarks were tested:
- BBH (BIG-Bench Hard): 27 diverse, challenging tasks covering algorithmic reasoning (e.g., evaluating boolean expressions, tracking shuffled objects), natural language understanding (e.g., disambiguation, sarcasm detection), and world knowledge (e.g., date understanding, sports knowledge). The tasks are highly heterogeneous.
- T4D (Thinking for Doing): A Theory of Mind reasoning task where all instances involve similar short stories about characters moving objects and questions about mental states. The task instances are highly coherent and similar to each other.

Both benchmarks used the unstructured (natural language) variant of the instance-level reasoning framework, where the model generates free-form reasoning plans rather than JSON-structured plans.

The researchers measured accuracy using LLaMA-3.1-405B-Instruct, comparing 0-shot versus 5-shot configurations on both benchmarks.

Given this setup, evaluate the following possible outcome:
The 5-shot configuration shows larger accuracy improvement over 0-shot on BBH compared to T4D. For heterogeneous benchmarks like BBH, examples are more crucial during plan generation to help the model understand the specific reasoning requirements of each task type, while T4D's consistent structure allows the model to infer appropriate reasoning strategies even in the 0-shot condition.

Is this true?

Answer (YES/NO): NO